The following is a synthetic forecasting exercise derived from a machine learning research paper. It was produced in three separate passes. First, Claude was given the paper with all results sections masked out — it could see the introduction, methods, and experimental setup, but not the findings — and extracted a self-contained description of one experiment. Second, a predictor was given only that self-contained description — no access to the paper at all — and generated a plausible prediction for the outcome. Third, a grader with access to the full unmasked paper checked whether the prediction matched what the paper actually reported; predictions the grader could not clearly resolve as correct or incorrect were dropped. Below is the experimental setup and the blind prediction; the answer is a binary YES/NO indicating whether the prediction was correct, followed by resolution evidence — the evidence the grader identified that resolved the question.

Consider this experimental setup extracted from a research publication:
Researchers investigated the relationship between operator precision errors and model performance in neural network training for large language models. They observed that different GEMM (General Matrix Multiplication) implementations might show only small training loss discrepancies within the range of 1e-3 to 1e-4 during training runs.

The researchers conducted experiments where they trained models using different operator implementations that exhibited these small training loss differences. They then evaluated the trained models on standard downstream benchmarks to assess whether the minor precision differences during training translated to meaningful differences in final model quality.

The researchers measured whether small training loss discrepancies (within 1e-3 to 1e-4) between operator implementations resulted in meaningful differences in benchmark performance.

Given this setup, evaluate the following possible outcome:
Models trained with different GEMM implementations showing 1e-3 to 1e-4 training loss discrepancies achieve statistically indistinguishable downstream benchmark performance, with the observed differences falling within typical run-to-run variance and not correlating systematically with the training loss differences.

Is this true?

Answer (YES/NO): NO